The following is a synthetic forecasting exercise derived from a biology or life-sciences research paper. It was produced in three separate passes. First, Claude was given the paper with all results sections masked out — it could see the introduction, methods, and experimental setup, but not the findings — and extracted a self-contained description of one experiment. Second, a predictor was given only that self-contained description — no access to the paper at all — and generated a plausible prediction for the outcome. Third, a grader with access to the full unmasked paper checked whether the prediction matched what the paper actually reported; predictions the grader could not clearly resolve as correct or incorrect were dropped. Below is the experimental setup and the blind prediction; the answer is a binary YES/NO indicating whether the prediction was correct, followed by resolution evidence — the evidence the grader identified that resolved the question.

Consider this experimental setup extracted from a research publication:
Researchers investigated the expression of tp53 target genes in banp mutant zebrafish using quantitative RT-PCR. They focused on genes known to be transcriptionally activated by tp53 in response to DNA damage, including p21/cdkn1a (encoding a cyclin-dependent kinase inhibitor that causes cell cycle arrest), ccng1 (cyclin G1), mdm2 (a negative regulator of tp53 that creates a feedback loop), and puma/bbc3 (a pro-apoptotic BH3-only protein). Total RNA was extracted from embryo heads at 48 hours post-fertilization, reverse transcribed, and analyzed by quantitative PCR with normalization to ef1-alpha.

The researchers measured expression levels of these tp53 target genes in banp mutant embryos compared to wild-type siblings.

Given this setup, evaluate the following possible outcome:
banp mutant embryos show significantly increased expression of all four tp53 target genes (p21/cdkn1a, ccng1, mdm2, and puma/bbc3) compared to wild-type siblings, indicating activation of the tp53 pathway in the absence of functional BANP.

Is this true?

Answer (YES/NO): YES